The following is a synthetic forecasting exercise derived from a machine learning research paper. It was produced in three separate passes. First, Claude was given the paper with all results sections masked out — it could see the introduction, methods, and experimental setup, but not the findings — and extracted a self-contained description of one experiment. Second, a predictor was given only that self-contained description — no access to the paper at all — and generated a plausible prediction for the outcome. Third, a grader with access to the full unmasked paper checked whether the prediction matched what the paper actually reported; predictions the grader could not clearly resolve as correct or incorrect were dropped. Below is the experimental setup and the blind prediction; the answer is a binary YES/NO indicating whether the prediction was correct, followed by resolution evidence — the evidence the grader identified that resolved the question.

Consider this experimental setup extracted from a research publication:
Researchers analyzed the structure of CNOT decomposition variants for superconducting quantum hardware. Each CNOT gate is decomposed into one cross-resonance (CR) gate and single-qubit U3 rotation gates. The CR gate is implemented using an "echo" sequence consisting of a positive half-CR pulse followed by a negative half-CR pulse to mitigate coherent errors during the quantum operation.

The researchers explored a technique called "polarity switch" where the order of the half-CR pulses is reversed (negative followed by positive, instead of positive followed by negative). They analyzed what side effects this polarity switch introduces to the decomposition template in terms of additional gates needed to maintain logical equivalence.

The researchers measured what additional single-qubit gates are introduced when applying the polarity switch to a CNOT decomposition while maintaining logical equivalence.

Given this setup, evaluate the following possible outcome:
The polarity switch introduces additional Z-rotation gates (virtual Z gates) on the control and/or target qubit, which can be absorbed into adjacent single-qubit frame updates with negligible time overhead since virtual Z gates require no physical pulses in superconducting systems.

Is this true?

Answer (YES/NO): NO